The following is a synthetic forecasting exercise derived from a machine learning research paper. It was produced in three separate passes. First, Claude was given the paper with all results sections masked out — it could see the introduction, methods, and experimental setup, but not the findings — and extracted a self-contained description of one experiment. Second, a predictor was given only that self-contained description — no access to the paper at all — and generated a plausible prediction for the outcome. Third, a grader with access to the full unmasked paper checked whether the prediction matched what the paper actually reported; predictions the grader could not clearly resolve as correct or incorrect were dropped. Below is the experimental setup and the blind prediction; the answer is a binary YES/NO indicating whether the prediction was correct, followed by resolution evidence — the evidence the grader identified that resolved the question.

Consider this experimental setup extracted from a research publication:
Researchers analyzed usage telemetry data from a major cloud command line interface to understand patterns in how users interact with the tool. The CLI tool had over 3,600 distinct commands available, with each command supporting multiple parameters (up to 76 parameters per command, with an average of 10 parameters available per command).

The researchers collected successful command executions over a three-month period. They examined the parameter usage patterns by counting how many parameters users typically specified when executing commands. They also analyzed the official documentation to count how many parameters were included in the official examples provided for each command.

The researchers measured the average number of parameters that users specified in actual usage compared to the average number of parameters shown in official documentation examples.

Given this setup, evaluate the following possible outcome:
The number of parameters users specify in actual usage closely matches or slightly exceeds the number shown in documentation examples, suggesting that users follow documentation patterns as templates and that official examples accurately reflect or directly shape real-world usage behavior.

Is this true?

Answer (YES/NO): NO